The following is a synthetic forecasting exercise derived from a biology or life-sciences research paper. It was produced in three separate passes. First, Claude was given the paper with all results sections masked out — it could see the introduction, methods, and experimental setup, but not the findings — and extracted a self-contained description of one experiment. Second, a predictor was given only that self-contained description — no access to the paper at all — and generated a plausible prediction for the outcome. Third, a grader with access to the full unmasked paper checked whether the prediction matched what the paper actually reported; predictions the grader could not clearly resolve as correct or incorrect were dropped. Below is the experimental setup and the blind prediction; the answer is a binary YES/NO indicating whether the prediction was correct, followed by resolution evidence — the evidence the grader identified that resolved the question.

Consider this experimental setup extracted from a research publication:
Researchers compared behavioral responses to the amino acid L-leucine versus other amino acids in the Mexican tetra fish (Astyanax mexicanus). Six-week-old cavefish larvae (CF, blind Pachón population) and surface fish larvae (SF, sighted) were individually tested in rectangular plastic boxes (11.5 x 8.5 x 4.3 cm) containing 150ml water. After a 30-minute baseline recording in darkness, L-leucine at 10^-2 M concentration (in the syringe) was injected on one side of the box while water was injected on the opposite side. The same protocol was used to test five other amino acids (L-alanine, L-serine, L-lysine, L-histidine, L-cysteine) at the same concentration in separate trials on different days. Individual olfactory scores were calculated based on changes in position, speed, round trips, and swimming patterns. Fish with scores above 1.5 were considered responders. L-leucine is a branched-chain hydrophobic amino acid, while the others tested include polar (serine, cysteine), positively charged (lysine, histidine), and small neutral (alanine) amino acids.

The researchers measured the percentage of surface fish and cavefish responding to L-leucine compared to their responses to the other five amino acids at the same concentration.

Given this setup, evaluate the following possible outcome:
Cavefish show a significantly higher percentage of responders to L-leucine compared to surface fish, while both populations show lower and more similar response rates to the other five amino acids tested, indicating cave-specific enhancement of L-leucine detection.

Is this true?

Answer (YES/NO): NO